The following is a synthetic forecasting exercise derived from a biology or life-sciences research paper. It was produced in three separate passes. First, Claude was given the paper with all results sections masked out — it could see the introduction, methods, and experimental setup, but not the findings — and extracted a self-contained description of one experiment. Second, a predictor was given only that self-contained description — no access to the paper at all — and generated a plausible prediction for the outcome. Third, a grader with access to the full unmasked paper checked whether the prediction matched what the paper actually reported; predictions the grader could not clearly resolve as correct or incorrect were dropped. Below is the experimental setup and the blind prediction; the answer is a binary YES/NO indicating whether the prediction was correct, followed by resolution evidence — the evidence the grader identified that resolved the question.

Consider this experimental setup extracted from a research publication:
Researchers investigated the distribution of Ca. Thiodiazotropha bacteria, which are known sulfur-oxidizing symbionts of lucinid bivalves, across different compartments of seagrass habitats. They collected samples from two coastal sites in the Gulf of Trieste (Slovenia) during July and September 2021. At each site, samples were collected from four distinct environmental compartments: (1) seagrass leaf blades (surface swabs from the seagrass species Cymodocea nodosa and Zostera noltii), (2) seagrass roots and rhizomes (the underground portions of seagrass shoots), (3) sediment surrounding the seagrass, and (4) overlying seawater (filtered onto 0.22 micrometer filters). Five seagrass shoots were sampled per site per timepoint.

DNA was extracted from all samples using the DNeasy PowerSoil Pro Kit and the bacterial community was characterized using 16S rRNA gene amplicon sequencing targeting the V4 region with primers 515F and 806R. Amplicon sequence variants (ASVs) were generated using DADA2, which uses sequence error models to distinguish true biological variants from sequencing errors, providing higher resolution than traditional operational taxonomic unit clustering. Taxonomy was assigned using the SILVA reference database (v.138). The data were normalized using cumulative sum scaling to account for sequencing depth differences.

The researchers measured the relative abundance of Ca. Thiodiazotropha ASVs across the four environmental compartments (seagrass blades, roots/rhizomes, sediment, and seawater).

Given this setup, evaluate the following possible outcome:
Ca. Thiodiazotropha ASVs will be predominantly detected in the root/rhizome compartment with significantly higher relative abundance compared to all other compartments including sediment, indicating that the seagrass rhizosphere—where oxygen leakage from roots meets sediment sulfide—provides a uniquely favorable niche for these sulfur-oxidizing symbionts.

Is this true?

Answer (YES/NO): YES